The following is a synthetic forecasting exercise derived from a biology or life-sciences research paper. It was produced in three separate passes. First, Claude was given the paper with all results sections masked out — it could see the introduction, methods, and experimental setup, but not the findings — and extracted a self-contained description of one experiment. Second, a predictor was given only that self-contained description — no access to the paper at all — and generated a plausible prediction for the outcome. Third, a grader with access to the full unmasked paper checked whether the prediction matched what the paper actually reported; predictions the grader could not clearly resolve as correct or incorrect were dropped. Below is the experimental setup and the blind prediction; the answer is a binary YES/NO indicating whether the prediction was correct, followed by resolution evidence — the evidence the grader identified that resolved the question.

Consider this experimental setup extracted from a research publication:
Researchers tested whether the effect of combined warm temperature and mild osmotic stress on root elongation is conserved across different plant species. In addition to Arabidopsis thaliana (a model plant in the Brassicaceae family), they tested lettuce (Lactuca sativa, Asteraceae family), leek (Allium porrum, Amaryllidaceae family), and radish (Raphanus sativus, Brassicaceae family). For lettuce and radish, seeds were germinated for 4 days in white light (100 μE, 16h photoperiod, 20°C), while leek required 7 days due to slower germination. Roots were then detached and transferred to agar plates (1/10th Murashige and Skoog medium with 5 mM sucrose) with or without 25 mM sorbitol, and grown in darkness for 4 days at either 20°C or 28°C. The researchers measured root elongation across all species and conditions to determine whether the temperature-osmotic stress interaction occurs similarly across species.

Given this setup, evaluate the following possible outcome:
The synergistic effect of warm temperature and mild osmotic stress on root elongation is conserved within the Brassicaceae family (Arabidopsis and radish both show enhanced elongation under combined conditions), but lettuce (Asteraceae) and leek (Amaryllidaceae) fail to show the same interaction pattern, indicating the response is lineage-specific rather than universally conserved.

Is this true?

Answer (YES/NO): NO